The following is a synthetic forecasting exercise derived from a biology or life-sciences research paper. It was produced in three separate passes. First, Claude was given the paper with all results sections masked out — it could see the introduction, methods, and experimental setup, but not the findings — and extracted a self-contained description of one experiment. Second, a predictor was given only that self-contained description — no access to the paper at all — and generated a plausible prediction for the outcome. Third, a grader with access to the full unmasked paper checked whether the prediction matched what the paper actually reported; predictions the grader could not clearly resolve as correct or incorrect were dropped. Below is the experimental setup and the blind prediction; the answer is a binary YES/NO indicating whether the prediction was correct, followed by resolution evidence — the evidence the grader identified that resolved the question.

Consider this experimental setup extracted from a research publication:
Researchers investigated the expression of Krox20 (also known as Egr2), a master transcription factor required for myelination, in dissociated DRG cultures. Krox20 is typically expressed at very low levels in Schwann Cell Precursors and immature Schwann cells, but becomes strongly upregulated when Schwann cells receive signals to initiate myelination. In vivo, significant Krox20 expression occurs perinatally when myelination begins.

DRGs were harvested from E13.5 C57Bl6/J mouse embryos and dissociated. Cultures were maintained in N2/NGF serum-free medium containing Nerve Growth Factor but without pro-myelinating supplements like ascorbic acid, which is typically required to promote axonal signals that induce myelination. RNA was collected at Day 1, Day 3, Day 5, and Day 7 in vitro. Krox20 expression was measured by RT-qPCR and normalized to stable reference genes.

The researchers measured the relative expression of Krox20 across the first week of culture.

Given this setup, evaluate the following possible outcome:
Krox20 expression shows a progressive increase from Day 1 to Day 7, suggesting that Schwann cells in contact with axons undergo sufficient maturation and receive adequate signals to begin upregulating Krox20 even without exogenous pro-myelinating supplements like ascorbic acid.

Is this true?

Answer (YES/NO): NO